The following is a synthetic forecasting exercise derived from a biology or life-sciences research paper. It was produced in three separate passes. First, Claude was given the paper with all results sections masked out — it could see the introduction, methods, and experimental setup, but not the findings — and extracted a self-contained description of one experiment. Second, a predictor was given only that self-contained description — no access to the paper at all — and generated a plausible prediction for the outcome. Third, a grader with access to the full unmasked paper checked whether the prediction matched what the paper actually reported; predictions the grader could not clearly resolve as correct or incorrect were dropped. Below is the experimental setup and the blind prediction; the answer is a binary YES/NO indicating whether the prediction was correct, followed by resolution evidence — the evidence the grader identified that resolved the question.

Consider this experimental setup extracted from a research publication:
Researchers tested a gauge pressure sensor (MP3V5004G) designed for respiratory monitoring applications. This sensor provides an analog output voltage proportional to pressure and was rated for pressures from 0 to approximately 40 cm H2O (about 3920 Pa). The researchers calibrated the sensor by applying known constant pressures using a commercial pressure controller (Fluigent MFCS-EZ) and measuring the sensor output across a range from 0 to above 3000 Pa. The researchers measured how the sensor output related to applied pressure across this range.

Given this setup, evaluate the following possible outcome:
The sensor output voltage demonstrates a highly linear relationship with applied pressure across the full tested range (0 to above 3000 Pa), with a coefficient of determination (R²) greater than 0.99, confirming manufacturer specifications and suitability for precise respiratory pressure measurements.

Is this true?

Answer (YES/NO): NO